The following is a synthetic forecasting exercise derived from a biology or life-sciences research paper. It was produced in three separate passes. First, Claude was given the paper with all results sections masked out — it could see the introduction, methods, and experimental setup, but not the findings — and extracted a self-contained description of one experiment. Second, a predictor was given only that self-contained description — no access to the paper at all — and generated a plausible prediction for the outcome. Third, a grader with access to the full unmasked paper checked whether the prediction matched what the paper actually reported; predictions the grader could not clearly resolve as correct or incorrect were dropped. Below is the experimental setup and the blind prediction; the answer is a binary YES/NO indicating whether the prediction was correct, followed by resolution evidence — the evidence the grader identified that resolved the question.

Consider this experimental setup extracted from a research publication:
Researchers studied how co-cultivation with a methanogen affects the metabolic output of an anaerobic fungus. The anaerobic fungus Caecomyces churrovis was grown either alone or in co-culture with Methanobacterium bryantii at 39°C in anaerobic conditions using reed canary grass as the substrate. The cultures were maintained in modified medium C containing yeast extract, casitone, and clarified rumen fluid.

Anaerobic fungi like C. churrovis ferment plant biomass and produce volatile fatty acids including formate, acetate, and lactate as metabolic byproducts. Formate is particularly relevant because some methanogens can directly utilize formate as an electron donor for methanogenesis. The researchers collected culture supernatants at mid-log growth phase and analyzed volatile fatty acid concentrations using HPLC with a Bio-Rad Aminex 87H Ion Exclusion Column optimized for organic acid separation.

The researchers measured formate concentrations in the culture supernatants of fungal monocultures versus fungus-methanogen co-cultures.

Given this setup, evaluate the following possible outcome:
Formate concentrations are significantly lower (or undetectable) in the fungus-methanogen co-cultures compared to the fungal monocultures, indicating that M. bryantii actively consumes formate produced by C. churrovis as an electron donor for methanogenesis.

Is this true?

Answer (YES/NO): YES